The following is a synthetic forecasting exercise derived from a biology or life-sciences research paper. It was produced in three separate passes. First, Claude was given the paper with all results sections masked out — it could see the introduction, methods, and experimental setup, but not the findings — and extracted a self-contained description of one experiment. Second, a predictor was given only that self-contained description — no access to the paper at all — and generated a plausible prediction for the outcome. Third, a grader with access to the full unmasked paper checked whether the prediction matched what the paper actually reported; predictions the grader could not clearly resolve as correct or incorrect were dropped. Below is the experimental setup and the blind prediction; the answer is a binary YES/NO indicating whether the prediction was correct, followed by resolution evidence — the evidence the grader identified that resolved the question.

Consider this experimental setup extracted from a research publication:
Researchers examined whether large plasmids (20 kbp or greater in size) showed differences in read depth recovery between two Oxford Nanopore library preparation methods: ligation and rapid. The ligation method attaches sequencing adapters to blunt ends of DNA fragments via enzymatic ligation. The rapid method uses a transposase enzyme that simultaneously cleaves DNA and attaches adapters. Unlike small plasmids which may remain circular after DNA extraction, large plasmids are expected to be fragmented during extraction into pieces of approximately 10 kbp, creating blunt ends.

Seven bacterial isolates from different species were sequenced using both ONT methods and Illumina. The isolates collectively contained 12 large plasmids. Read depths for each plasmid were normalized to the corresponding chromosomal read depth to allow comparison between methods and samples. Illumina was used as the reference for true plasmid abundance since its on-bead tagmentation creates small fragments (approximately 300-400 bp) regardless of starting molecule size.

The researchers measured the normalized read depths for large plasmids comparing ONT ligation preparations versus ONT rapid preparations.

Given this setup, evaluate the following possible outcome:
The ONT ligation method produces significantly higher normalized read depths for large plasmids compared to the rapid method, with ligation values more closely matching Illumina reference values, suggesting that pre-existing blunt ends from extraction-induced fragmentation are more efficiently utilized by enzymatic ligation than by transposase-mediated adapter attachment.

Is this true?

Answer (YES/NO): NO